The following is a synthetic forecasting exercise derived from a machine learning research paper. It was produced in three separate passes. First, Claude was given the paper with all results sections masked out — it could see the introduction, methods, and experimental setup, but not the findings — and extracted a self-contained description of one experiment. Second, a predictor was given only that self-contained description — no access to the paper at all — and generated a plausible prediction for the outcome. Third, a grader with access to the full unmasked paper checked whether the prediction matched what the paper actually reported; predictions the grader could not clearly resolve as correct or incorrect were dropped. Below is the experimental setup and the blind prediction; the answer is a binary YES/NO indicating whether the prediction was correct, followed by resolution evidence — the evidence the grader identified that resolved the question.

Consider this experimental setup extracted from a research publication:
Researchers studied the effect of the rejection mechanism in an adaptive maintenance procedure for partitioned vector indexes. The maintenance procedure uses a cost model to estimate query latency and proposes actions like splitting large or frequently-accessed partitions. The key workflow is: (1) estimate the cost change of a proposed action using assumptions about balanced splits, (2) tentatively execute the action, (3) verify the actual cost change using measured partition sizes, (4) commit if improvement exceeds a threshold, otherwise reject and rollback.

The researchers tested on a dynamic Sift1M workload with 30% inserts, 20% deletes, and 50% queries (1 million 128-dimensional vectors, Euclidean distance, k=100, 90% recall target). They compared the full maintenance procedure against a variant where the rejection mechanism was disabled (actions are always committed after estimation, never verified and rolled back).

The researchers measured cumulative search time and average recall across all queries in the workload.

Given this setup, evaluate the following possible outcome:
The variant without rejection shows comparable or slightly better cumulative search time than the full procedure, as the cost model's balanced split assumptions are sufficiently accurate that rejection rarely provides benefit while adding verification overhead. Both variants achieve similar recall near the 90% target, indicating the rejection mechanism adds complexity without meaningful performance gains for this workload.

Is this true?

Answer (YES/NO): NO